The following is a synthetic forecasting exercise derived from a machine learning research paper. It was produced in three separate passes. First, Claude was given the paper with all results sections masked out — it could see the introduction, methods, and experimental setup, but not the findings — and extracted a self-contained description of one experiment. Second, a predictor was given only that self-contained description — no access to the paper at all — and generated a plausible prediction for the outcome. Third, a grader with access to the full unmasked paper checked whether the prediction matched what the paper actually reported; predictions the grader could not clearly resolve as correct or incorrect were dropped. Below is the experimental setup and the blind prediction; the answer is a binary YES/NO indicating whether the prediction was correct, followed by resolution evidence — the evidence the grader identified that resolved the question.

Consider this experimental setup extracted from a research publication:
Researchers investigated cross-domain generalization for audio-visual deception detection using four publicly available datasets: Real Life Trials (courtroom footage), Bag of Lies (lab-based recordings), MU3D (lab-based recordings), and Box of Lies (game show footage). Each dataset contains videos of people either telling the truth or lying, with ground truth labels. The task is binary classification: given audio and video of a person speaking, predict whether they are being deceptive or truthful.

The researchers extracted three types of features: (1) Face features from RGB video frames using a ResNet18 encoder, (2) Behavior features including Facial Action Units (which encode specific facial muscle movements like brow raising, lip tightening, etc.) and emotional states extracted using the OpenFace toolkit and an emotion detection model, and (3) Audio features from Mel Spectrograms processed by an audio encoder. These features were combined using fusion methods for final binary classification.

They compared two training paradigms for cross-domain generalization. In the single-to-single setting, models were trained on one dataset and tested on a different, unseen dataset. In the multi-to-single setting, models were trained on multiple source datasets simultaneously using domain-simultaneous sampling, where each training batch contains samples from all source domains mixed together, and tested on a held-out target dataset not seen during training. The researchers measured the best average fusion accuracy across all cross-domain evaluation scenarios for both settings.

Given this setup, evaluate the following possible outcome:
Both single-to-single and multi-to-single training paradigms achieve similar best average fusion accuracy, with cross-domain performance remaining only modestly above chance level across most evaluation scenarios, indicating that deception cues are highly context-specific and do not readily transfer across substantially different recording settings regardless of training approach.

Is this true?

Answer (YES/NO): YES